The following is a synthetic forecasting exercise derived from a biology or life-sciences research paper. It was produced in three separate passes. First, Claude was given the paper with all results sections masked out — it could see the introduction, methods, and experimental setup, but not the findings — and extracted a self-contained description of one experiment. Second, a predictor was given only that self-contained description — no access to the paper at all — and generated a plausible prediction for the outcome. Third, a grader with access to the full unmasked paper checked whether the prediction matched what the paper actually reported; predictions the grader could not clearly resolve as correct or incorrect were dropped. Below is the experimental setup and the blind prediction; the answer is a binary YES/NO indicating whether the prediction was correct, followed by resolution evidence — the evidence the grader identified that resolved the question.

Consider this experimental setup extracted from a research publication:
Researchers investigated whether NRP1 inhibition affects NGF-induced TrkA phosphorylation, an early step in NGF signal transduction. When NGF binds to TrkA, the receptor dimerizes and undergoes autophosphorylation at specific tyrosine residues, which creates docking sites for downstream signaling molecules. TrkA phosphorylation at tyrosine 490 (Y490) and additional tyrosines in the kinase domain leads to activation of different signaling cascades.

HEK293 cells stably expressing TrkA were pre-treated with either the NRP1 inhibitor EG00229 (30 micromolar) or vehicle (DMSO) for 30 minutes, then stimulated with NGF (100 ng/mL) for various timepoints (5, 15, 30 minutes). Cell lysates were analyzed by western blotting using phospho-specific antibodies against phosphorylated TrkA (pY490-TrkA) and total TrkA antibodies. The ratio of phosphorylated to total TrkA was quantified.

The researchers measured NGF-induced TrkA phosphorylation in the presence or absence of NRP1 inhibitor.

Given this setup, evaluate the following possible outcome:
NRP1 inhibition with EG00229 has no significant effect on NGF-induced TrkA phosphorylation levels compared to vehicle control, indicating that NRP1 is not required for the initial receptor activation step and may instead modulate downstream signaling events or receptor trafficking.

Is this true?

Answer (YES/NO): NO